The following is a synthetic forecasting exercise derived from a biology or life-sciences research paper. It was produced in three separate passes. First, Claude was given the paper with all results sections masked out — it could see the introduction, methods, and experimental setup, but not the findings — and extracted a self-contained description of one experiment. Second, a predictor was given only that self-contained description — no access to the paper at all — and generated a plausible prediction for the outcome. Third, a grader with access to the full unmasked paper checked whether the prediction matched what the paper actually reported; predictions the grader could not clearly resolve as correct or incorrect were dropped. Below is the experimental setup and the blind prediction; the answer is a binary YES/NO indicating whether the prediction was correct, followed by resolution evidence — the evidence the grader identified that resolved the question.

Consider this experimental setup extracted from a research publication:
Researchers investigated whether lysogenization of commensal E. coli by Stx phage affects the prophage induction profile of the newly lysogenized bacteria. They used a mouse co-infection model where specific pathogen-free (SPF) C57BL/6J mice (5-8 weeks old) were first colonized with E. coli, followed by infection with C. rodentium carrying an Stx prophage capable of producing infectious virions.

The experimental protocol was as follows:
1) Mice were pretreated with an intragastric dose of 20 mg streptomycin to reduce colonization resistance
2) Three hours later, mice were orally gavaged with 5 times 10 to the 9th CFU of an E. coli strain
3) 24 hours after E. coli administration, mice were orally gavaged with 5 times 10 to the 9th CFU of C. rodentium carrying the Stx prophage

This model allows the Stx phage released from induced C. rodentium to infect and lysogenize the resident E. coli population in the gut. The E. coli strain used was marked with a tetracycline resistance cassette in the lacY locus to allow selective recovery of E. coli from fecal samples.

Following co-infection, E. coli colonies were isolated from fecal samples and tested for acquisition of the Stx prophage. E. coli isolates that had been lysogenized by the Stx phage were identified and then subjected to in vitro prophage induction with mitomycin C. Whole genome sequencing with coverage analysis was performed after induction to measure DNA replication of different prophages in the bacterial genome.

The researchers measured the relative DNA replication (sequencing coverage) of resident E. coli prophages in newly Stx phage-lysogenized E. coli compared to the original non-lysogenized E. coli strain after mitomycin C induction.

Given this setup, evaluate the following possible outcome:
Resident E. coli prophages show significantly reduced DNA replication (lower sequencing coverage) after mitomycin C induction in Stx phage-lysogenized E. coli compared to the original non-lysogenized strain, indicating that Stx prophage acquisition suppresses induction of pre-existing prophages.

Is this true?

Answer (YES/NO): NO